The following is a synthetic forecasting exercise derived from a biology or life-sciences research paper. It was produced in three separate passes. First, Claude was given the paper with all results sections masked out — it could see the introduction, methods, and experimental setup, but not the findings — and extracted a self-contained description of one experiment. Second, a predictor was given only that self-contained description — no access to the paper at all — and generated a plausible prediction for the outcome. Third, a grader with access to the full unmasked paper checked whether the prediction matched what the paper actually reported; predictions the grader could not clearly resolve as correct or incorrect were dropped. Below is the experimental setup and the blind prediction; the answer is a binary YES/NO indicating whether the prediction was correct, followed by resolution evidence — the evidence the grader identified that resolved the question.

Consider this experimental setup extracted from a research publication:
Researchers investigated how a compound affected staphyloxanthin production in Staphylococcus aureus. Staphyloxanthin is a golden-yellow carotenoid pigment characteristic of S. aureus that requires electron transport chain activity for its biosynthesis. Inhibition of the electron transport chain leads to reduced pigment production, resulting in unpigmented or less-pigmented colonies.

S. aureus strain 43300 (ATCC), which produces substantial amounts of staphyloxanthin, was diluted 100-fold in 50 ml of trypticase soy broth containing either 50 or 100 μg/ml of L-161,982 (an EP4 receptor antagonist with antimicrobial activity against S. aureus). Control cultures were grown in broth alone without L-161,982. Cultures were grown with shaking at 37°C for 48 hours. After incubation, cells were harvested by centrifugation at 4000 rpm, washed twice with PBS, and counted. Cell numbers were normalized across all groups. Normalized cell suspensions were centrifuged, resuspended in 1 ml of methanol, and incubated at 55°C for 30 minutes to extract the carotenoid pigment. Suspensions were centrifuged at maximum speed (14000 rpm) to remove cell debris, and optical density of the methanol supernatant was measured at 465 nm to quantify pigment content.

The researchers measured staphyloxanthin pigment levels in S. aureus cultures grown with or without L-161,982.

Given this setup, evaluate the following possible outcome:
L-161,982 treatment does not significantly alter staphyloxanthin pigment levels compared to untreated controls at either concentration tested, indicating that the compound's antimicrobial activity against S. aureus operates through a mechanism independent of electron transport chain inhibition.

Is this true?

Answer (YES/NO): NO